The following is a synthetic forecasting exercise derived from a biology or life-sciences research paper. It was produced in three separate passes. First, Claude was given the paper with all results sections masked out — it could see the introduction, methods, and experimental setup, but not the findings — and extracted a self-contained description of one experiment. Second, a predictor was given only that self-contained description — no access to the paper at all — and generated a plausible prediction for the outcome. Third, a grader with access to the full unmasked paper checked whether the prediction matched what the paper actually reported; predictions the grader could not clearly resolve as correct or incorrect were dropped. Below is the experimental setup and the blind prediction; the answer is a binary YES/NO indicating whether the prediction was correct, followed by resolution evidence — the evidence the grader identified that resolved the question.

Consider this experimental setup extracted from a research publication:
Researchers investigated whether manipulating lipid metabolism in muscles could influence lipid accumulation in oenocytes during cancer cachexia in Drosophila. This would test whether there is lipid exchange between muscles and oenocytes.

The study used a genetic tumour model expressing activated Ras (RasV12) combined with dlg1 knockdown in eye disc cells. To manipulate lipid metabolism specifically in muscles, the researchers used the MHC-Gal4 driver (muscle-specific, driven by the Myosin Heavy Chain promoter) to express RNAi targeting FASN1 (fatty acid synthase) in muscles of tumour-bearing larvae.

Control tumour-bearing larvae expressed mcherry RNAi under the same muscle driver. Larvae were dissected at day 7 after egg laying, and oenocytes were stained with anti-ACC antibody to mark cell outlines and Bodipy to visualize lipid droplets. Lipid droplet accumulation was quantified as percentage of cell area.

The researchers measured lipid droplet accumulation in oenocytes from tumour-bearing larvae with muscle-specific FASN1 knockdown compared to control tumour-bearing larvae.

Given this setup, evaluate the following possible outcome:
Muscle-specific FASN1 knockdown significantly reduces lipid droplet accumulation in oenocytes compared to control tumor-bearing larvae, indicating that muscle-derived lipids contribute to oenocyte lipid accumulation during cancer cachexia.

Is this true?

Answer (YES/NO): YES